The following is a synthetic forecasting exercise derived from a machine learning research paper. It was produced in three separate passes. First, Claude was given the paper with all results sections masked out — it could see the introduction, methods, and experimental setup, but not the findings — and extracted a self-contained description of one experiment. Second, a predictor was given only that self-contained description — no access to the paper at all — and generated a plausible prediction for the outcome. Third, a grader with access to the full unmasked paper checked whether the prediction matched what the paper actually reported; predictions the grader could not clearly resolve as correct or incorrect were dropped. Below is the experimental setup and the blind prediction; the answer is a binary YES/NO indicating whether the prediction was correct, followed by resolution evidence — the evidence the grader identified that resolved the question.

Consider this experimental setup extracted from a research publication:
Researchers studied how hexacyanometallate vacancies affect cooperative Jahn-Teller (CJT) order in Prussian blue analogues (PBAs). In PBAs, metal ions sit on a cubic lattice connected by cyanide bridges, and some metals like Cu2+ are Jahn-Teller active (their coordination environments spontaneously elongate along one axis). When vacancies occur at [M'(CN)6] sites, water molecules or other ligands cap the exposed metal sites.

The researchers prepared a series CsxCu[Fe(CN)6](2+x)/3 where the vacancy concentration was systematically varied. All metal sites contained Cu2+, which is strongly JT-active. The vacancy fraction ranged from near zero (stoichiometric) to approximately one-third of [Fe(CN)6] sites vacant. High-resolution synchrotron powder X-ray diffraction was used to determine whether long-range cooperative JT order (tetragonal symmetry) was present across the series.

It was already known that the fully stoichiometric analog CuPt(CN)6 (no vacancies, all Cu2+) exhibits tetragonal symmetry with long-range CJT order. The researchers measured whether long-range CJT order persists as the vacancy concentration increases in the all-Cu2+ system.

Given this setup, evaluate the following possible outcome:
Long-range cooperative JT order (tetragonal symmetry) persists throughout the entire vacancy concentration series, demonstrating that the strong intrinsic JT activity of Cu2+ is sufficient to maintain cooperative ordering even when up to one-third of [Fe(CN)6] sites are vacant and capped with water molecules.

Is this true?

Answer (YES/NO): NO